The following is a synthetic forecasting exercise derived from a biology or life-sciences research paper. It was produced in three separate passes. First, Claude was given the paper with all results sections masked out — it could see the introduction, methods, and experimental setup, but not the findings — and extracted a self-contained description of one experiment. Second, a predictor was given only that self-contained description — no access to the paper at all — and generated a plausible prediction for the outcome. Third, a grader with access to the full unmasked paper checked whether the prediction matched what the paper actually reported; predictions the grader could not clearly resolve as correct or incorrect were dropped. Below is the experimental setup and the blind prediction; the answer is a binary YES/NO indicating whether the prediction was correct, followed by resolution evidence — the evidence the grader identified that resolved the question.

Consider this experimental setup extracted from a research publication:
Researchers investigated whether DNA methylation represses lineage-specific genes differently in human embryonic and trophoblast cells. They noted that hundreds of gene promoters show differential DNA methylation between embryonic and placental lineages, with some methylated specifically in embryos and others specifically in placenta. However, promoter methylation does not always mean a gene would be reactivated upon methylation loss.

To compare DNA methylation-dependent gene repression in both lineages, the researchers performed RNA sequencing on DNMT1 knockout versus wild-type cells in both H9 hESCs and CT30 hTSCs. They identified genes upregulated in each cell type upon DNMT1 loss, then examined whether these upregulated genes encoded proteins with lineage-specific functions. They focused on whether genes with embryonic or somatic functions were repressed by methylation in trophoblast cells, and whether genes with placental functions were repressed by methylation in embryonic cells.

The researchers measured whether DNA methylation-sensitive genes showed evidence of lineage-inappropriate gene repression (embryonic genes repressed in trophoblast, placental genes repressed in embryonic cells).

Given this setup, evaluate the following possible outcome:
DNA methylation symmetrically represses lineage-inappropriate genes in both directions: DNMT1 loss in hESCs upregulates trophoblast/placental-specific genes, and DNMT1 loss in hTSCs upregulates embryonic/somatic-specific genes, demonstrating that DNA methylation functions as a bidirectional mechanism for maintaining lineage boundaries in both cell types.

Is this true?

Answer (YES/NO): YES